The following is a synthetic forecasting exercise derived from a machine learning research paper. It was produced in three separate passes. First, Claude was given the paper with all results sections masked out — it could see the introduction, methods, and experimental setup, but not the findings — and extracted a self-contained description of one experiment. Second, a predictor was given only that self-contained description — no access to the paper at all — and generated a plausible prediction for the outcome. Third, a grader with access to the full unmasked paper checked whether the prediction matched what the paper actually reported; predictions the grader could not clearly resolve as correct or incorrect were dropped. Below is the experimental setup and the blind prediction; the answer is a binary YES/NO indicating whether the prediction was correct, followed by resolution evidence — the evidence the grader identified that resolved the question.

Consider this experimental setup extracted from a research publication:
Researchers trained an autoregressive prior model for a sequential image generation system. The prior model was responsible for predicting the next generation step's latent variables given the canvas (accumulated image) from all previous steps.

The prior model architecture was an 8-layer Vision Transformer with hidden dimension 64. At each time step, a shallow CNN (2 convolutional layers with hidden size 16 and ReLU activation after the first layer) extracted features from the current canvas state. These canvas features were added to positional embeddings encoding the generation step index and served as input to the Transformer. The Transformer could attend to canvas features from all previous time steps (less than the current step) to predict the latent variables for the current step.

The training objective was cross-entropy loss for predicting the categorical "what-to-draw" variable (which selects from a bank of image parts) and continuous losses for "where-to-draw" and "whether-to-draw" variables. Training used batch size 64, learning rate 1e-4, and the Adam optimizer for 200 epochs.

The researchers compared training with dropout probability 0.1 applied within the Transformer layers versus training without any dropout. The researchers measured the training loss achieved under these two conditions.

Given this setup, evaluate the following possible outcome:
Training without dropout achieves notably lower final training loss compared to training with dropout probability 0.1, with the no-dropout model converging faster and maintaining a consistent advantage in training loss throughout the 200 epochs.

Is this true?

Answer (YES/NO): NO